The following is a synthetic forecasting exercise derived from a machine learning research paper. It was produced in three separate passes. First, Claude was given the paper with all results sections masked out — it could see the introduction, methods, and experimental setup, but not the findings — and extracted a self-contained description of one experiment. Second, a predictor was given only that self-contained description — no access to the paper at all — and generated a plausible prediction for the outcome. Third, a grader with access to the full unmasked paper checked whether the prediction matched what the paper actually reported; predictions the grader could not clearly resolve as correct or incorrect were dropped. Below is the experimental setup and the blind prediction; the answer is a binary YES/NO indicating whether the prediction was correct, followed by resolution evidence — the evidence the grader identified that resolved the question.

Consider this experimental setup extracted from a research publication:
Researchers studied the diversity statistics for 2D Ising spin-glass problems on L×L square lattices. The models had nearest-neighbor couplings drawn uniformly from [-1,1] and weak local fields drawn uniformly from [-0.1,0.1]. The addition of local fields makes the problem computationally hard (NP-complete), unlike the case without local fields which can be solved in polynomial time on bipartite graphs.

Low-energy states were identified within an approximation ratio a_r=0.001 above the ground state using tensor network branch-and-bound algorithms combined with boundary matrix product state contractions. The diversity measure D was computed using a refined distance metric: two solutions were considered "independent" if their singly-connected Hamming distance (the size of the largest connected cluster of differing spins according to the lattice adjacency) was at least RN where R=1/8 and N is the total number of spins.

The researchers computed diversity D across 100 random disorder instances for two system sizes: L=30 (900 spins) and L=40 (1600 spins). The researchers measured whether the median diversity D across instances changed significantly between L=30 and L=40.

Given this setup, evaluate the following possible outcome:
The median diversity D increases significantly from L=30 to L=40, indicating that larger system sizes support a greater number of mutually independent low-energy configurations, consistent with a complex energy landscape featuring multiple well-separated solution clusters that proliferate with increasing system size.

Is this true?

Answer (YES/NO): NO